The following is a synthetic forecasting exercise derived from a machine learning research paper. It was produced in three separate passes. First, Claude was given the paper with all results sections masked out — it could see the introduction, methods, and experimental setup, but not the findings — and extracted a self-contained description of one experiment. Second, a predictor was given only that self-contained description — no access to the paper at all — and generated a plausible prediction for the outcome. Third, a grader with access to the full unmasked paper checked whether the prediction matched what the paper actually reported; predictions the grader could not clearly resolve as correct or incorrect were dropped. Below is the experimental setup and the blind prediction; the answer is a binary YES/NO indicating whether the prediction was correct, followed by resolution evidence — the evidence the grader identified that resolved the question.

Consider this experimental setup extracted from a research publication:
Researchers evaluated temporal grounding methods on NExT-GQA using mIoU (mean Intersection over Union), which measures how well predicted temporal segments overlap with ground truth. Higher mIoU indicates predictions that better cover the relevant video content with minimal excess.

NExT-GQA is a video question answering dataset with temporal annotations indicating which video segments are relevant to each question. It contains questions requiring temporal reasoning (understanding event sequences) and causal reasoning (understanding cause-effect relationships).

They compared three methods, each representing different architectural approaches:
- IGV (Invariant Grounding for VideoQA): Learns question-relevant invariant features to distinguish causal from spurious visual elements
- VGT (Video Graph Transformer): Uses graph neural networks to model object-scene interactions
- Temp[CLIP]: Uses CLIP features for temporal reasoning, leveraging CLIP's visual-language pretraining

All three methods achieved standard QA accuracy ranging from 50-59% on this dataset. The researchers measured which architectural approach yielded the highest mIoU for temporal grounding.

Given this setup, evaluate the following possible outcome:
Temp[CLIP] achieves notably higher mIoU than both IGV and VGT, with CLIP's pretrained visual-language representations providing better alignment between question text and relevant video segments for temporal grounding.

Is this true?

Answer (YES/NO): NO